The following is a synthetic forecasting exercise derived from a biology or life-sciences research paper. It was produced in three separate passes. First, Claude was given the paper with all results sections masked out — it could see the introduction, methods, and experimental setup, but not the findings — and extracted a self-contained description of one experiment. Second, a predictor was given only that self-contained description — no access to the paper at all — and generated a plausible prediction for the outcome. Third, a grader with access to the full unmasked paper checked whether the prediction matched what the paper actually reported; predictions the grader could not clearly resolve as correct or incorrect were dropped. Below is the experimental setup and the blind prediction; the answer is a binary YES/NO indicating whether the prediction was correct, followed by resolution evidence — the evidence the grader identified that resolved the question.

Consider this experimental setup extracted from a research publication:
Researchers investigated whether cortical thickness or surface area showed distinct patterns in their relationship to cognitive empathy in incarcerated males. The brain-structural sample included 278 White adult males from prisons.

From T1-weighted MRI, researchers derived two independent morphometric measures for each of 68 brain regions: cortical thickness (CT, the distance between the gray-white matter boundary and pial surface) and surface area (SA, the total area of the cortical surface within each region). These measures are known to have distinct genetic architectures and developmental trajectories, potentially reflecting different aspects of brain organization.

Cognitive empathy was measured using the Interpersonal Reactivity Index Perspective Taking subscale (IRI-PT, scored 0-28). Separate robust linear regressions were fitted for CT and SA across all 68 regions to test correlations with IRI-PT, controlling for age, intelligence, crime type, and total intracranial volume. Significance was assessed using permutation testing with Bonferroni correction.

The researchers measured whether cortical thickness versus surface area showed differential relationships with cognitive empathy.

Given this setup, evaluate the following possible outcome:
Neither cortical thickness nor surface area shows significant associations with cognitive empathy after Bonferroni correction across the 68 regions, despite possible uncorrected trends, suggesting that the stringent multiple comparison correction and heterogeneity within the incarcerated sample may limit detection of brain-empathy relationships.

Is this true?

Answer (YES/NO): NO